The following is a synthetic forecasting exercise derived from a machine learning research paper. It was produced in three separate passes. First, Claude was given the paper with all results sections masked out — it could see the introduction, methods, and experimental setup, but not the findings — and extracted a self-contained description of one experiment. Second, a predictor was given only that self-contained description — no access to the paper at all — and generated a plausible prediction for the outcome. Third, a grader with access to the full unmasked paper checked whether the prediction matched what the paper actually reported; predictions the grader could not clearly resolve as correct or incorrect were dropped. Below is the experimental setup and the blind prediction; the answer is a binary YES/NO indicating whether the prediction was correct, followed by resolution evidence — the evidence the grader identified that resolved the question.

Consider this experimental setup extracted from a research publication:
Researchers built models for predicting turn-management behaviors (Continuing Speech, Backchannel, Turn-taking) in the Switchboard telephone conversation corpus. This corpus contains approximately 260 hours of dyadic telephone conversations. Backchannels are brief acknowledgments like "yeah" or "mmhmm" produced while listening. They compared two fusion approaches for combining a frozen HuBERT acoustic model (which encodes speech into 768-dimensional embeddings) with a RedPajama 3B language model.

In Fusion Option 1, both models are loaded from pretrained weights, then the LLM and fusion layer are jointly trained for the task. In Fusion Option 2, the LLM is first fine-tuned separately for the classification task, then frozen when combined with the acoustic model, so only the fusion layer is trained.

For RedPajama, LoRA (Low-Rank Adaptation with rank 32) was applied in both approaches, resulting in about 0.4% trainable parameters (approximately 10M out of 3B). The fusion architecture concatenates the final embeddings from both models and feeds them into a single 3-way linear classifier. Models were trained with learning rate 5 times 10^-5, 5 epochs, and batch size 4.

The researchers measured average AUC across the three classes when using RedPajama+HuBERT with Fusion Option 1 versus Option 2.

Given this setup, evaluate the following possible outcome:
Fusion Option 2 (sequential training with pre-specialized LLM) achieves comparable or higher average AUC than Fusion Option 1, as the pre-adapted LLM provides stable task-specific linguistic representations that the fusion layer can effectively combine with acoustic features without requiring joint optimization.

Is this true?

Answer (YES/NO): NO